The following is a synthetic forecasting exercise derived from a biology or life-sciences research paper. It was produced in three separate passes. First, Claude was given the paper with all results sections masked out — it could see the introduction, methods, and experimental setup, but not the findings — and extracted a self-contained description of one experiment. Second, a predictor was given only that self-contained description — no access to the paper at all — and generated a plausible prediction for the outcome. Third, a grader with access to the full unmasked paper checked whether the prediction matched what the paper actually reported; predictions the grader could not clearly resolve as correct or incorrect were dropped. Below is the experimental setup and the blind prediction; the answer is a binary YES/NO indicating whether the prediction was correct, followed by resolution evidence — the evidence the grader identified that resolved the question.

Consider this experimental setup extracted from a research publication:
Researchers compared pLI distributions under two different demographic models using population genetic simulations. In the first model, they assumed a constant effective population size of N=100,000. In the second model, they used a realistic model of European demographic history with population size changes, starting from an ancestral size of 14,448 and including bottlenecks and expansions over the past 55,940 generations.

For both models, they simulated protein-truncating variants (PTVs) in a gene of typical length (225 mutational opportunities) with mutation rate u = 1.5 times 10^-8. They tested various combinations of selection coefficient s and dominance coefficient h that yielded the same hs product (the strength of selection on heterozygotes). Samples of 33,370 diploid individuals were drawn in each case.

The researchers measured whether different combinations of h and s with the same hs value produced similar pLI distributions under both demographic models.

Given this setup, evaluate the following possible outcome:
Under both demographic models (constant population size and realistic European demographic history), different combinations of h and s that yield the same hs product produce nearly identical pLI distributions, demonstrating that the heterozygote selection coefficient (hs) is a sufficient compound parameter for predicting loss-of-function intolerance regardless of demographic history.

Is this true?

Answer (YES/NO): YES